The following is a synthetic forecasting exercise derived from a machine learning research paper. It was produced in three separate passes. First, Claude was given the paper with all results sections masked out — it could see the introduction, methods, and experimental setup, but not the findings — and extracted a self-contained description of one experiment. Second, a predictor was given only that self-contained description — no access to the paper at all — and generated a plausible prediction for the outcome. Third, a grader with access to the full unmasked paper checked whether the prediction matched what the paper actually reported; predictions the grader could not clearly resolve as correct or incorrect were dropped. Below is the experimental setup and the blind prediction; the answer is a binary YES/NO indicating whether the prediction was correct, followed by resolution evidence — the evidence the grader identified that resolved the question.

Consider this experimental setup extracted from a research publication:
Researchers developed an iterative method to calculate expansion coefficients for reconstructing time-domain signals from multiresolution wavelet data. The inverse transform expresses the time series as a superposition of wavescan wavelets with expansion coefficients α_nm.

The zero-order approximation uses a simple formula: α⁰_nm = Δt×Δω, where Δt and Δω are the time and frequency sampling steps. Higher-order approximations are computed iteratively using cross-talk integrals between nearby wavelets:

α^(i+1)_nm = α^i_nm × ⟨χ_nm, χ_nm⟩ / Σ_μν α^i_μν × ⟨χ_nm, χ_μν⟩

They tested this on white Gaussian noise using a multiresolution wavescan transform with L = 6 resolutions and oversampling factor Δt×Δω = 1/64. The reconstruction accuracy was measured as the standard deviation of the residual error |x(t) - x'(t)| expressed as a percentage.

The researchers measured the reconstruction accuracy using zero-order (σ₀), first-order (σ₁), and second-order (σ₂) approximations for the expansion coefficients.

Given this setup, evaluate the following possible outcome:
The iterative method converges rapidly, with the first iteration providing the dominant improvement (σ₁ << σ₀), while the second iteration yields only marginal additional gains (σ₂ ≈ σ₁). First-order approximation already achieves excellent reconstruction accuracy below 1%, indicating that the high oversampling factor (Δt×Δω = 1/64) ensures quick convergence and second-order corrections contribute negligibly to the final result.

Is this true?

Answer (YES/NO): NO